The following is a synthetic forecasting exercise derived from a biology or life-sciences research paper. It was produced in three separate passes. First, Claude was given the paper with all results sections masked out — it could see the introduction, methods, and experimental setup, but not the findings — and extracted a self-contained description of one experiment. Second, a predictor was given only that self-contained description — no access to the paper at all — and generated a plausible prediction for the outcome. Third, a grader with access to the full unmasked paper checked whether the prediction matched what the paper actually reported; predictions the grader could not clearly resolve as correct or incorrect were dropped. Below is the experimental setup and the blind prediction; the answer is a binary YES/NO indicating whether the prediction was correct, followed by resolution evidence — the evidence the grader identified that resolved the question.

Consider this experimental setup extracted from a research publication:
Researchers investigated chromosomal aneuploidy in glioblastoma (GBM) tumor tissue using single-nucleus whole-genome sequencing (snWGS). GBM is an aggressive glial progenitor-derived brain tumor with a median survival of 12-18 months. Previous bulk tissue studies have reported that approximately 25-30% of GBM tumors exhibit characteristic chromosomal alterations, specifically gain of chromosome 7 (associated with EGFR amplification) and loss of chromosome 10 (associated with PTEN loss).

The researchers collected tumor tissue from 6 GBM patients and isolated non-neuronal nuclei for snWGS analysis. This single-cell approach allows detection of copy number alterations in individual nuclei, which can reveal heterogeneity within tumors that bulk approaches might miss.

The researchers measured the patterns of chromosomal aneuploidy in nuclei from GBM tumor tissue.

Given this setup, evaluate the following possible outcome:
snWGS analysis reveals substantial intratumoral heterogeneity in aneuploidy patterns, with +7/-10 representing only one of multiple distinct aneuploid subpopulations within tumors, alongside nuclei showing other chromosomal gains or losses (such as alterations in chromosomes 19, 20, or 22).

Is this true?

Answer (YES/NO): YES